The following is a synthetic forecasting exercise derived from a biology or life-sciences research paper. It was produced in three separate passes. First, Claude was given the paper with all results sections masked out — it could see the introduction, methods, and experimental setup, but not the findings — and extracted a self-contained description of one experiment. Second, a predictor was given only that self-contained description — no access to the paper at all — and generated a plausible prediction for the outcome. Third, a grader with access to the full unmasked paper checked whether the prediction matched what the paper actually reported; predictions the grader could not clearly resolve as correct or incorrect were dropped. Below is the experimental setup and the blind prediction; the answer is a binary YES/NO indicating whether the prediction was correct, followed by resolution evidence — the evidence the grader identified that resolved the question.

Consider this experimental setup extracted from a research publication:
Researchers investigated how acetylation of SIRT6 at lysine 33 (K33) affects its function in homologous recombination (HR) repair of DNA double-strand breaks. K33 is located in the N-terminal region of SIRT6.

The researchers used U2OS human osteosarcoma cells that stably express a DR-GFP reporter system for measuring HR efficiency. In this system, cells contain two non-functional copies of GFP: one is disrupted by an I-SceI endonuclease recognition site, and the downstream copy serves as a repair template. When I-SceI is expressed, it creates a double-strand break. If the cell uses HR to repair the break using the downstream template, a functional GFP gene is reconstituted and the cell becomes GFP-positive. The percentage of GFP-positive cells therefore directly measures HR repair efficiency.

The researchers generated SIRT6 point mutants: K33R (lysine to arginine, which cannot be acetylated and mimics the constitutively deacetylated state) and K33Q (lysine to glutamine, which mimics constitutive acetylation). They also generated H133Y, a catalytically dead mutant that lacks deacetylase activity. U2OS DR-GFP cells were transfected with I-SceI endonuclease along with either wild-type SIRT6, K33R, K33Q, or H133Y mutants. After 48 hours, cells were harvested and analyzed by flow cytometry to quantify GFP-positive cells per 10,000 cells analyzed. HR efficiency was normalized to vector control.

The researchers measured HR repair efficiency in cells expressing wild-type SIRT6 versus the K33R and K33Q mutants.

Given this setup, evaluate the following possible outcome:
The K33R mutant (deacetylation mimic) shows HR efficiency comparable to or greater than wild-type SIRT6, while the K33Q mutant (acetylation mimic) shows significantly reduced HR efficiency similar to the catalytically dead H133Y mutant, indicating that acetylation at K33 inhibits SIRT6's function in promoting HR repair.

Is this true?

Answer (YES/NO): YES